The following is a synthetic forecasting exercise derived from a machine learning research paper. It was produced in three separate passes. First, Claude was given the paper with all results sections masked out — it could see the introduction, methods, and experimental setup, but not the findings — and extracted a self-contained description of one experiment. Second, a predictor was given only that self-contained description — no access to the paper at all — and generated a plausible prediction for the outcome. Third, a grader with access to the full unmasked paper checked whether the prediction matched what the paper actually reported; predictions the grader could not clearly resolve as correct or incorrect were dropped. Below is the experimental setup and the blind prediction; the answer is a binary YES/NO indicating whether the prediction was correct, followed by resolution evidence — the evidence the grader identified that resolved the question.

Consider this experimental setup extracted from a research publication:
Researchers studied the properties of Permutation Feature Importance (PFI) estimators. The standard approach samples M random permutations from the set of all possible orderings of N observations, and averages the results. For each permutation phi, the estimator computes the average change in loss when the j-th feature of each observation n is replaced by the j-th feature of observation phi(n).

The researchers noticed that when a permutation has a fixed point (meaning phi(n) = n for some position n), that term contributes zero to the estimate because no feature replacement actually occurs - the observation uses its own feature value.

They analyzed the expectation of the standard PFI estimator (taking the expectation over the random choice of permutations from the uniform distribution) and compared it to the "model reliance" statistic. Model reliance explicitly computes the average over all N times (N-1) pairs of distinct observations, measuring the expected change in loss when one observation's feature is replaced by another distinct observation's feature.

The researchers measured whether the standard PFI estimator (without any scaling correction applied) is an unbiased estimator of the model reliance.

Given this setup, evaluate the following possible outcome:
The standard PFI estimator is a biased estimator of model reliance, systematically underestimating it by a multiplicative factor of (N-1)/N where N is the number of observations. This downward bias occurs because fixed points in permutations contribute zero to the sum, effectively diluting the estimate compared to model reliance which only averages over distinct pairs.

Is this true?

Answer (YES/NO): YES